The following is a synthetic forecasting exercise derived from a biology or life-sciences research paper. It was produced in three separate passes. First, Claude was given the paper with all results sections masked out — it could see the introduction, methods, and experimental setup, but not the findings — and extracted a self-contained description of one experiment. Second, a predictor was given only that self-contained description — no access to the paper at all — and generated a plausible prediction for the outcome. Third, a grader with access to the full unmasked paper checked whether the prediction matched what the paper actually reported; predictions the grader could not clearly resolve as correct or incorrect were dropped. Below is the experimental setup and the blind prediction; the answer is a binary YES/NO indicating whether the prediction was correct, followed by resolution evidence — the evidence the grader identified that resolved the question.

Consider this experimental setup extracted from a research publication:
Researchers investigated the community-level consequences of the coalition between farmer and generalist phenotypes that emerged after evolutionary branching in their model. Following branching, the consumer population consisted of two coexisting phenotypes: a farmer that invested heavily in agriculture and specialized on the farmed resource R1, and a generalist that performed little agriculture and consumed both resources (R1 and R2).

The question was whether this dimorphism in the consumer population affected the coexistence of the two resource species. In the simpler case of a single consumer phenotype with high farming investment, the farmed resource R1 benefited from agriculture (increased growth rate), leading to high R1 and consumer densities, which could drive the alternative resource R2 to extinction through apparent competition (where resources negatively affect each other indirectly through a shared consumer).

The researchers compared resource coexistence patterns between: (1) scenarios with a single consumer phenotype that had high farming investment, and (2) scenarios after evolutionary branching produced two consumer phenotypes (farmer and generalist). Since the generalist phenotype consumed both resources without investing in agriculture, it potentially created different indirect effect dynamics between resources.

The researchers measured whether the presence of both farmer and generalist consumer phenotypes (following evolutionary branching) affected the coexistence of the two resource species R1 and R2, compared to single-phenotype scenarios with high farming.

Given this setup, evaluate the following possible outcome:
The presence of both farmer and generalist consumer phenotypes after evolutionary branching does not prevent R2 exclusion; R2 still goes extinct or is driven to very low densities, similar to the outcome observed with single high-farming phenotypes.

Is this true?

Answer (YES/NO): NO